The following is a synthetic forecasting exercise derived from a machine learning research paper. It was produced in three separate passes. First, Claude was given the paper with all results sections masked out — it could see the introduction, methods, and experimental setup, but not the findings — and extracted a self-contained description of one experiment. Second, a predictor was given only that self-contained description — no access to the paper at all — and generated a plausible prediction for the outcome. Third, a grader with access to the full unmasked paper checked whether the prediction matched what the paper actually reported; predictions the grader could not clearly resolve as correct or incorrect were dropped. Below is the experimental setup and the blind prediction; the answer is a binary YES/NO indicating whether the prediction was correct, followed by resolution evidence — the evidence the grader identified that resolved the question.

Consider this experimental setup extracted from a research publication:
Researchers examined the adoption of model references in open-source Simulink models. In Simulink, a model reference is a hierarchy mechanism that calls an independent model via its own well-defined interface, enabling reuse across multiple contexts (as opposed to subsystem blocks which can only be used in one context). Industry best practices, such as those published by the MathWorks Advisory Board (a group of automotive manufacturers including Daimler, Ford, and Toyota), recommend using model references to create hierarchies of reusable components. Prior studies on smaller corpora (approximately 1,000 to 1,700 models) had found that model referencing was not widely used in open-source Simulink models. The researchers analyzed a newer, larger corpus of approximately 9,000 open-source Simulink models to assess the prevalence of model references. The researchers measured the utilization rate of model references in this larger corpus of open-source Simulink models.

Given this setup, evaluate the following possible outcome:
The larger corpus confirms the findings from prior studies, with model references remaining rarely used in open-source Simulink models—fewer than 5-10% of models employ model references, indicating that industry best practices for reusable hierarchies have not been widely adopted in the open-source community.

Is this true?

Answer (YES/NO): YES